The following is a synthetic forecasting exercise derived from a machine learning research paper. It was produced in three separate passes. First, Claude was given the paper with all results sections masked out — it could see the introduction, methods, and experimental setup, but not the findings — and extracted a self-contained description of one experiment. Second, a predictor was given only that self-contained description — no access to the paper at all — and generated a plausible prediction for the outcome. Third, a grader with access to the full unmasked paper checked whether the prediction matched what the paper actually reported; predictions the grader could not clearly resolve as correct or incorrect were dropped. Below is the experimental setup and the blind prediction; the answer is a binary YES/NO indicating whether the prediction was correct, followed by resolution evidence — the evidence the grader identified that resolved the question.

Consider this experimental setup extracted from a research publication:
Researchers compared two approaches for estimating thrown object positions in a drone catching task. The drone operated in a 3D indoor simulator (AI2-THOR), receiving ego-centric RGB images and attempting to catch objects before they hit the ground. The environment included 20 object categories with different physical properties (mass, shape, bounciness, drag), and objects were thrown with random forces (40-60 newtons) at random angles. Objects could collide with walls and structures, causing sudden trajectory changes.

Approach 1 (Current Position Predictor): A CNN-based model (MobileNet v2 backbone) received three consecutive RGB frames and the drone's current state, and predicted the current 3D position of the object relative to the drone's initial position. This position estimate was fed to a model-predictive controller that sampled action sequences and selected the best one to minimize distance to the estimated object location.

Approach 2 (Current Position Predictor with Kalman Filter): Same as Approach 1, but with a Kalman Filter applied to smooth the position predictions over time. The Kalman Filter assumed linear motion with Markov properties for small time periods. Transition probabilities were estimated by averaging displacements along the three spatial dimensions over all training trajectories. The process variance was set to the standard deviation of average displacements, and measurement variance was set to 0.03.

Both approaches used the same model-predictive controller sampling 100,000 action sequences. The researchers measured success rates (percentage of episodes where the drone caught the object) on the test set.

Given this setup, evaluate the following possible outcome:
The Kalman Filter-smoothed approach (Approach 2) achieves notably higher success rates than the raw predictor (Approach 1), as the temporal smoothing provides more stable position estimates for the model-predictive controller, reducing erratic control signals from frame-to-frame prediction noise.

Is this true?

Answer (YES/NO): NO